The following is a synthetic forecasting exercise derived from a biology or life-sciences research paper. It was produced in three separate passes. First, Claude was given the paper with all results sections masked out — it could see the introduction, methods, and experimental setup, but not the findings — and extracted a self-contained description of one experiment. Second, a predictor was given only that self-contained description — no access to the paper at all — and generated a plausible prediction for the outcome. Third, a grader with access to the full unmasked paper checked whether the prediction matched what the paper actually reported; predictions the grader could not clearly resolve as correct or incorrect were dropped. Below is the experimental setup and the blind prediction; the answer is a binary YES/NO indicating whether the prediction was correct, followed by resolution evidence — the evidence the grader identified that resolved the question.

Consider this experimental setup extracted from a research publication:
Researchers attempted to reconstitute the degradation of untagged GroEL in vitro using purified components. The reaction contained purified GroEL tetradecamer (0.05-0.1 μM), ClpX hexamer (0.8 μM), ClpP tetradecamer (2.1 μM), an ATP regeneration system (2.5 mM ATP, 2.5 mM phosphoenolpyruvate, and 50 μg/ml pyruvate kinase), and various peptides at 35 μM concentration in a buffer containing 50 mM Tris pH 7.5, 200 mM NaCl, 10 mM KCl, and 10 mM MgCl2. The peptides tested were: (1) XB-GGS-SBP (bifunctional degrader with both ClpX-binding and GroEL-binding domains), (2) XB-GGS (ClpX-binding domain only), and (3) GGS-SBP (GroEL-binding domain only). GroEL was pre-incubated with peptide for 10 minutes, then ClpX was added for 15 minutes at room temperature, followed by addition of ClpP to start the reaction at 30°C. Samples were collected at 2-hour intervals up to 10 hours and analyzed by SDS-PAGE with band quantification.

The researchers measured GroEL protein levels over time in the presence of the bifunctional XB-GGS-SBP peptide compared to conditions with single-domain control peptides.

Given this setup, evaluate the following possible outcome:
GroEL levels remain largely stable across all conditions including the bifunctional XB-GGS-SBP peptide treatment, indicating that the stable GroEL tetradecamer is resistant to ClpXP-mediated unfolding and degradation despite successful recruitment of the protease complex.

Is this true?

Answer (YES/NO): NO